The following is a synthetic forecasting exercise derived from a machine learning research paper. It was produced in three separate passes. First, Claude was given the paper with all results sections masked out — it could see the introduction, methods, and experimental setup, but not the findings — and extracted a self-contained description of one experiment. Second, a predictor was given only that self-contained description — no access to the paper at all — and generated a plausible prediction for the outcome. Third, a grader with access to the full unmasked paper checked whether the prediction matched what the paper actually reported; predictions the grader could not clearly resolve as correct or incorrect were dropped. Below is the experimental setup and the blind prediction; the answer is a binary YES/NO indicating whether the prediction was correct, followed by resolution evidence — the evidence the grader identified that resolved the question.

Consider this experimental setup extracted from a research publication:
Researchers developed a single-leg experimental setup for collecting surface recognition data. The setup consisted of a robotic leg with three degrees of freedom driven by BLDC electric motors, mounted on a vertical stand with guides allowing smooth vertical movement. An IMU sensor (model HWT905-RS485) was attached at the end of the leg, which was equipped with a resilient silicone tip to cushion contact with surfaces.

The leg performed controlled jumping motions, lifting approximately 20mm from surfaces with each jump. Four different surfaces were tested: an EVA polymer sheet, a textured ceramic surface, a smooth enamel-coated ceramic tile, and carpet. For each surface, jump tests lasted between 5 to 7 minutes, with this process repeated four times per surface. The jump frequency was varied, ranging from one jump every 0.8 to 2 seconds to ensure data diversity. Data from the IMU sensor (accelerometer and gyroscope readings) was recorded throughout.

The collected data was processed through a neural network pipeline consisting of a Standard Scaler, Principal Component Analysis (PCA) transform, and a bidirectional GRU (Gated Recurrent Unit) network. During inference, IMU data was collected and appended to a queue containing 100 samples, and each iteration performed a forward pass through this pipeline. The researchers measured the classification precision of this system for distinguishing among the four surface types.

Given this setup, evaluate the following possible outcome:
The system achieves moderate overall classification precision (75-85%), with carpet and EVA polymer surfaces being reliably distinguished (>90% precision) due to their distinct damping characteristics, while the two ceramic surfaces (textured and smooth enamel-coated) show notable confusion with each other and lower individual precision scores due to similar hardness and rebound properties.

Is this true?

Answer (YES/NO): NO